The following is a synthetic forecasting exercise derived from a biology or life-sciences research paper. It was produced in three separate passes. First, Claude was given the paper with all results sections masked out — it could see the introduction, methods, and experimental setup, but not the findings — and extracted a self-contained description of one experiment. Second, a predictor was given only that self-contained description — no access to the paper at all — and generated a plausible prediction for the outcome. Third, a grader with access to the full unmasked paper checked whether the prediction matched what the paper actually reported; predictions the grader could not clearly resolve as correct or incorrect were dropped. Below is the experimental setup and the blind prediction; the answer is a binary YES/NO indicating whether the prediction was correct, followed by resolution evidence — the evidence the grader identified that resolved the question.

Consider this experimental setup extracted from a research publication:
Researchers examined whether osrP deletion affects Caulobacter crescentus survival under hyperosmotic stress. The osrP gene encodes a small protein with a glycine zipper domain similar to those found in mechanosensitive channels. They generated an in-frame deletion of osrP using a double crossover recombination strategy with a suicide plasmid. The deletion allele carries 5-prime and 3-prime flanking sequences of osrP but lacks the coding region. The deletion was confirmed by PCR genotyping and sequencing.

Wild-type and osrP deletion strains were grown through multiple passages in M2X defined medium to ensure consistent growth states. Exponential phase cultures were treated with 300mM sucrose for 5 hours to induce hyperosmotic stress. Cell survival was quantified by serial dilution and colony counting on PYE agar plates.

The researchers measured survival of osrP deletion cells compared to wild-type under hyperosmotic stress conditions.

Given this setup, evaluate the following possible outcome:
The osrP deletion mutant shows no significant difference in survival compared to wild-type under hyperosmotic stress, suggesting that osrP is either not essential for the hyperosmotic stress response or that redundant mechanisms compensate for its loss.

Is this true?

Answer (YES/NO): YES